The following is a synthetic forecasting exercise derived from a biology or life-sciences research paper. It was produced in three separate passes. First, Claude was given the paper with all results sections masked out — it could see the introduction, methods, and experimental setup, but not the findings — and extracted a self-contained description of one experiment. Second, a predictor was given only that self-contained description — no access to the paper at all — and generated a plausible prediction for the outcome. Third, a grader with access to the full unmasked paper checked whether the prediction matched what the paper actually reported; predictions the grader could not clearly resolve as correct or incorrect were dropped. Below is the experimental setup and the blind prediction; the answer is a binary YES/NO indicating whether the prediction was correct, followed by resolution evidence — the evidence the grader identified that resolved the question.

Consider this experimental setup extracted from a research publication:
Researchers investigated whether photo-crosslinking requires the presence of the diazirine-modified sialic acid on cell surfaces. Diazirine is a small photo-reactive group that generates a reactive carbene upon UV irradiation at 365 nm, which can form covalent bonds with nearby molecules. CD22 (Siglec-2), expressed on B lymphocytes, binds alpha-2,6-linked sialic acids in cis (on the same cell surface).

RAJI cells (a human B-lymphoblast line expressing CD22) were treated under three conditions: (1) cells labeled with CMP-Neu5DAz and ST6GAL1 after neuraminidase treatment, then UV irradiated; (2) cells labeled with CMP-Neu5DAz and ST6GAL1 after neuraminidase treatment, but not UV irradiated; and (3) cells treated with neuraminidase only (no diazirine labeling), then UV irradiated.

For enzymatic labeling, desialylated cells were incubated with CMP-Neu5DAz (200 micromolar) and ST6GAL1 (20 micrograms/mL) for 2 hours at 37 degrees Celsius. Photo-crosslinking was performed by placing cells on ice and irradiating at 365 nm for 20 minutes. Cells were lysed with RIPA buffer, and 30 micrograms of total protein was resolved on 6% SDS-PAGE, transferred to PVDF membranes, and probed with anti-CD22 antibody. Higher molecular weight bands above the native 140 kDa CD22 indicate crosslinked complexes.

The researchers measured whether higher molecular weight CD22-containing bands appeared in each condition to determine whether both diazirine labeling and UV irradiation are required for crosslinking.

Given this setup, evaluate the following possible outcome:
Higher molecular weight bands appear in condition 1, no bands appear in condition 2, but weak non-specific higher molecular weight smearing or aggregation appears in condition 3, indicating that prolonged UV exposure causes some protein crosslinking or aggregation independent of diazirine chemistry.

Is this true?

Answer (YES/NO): YES